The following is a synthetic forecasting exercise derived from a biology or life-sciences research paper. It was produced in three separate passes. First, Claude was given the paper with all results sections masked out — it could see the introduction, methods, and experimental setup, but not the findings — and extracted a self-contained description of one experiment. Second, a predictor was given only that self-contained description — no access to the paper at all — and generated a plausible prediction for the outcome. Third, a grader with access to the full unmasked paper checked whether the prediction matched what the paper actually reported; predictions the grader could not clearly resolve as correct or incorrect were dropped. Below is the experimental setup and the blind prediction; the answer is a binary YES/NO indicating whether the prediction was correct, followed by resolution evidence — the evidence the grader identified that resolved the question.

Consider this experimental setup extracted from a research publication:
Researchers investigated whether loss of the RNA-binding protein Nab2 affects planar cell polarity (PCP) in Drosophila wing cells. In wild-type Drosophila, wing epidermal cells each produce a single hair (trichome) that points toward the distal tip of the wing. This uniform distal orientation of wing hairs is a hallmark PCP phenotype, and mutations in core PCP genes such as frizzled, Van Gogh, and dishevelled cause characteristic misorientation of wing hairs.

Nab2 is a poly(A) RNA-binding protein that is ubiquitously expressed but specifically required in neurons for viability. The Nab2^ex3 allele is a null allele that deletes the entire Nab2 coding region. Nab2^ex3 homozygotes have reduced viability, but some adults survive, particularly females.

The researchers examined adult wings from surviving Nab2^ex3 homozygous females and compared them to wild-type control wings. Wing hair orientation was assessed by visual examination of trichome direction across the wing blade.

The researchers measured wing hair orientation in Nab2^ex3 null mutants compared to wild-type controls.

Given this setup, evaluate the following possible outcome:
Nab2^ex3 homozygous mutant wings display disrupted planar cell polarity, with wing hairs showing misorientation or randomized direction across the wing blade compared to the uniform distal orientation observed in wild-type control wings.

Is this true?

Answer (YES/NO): YES